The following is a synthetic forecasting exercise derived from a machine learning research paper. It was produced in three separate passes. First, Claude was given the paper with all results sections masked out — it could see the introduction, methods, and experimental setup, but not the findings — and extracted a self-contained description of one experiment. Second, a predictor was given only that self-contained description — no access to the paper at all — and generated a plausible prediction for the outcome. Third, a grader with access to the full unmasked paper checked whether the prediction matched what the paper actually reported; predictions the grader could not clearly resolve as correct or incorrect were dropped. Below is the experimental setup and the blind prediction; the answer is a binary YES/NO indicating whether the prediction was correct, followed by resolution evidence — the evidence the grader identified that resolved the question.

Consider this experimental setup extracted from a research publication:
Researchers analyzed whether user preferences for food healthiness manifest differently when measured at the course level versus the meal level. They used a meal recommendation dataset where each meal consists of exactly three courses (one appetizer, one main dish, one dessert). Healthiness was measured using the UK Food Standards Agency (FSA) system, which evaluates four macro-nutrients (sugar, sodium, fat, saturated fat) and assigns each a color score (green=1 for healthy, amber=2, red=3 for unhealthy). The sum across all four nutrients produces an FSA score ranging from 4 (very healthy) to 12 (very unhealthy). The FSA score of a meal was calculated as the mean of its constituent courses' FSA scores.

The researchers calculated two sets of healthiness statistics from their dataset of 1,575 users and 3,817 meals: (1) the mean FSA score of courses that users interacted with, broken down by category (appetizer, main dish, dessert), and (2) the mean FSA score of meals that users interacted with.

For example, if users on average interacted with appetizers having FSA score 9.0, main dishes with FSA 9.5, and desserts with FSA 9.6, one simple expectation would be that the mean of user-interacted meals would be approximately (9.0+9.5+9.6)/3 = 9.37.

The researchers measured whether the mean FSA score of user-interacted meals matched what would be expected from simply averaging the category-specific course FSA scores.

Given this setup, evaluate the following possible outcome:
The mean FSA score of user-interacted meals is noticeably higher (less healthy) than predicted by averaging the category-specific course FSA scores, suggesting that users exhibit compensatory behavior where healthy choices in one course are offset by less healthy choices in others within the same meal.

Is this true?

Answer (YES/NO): NO